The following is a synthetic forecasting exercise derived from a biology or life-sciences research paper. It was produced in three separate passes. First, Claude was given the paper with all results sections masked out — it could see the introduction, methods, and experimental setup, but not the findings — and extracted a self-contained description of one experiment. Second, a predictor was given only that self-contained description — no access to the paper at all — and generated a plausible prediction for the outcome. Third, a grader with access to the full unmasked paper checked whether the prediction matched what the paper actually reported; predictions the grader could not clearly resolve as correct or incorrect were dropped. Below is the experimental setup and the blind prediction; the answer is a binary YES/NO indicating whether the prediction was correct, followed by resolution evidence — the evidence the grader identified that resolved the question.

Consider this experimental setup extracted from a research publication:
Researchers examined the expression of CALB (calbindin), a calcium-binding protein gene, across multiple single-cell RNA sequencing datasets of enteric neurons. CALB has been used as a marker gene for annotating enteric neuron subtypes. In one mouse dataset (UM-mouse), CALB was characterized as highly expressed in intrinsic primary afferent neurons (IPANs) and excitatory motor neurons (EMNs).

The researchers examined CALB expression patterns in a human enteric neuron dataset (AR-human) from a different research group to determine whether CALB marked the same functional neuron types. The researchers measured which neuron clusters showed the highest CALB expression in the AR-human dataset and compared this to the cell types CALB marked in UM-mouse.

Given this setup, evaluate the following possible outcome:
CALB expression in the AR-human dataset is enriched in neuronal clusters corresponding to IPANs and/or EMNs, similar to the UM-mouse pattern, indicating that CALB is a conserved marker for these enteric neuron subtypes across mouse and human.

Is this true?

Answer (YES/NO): NO